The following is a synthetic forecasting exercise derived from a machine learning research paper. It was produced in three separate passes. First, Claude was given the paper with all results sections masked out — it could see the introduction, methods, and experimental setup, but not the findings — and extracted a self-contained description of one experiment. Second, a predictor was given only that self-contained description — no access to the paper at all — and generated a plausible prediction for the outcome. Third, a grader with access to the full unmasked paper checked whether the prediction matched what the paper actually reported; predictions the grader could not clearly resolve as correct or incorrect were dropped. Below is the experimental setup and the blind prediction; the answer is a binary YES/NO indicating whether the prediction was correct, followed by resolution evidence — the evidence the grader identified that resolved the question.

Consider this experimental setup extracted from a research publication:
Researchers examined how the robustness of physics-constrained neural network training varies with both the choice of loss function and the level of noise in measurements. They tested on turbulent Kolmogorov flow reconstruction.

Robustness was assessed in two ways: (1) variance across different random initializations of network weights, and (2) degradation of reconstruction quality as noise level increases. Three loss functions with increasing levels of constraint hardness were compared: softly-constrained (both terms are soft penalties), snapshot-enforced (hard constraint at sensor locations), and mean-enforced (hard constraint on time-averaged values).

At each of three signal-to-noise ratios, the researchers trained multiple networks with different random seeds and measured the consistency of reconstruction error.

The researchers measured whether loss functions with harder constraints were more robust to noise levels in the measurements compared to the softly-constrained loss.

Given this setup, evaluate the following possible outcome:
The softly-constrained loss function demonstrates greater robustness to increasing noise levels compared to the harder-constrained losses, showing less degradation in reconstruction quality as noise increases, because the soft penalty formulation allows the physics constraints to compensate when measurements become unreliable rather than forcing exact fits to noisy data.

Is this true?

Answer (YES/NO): NO